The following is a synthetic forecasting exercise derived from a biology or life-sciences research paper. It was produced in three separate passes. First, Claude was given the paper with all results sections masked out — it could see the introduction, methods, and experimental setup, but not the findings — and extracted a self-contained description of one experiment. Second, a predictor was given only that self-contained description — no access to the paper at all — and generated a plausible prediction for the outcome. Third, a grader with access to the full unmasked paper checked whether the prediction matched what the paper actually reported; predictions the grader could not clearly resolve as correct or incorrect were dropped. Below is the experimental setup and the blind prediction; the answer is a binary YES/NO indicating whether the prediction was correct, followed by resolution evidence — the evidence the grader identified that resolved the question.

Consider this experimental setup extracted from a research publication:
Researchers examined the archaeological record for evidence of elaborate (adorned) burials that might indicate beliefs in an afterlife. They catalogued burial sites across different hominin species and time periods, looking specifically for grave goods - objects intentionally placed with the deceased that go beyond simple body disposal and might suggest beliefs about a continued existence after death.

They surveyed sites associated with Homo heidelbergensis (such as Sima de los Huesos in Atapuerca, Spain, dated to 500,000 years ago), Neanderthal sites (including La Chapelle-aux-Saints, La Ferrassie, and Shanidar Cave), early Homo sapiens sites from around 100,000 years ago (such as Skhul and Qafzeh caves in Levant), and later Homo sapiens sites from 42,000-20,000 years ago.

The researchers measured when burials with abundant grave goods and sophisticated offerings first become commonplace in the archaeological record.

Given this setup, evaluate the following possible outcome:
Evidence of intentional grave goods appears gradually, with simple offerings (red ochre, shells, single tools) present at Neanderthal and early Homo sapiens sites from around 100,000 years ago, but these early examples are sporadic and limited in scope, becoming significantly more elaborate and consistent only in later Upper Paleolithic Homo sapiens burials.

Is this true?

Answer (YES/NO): NO